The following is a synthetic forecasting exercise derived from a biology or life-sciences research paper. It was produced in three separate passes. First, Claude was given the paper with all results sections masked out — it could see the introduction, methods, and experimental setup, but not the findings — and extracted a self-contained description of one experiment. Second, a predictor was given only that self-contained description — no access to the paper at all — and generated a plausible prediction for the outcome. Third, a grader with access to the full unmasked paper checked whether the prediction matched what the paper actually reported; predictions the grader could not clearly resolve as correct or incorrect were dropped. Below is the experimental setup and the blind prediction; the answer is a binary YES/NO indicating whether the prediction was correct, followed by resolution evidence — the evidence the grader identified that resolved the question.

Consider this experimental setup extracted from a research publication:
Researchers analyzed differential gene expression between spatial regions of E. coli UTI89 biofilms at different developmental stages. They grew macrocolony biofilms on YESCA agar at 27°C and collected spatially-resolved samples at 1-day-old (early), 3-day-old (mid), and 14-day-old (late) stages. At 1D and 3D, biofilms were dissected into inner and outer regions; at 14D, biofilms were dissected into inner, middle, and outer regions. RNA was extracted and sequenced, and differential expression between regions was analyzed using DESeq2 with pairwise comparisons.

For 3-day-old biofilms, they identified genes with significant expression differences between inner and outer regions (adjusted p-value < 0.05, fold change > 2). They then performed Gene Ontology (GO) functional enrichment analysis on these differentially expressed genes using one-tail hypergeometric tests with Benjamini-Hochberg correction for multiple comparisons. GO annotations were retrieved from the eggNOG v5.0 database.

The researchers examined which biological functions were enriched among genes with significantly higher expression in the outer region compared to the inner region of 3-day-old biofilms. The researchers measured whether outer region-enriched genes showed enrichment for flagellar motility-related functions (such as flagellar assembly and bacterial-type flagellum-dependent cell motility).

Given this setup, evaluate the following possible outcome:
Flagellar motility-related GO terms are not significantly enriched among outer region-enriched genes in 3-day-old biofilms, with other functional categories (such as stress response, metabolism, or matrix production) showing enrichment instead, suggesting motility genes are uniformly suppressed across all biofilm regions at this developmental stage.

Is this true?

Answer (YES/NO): YES